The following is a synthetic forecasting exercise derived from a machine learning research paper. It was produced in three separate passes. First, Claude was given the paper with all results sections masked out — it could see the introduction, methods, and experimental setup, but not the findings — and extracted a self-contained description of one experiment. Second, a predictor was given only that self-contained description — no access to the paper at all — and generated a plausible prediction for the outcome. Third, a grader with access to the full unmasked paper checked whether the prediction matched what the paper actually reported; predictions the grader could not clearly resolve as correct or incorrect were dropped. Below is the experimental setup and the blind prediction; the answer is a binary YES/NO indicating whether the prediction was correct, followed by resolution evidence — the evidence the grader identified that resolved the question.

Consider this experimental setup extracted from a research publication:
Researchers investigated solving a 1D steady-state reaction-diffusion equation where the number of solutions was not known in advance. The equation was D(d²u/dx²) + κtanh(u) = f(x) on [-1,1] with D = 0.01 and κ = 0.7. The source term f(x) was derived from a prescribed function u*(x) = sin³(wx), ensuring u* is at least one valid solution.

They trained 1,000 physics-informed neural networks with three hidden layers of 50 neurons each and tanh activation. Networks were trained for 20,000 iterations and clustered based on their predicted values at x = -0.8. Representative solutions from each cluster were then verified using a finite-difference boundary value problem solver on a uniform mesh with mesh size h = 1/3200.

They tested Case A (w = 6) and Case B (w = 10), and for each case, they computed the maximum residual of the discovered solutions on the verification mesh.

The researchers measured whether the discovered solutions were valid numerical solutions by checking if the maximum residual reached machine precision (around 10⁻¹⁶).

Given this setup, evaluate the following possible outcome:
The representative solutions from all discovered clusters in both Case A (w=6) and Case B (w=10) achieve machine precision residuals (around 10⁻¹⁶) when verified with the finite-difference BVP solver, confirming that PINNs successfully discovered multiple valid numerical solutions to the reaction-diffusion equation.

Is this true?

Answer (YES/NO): YES